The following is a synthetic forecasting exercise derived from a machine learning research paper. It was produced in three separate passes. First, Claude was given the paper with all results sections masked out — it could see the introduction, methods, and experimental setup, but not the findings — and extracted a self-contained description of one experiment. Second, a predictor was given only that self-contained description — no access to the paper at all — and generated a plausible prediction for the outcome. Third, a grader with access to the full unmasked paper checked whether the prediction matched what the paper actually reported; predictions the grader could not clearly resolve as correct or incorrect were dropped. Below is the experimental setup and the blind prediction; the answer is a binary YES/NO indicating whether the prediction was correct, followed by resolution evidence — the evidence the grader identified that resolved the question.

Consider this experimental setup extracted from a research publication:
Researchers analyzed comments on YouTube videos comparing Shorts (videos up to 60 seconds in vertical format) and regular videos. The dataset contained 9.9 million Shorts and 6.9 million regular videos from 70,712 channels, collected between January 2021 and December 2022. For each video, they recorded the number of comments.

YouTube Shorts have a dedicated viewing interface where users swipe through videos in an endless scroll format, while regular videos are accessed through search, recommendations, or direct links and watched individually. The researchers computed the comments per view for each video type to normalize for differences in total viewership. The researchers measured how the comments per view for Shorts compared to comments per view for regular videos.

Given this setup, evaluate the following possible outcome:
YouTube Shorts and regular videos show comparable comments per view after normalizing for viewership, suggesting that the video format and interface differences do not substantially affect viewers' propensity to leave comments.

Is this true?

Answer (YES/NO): NO